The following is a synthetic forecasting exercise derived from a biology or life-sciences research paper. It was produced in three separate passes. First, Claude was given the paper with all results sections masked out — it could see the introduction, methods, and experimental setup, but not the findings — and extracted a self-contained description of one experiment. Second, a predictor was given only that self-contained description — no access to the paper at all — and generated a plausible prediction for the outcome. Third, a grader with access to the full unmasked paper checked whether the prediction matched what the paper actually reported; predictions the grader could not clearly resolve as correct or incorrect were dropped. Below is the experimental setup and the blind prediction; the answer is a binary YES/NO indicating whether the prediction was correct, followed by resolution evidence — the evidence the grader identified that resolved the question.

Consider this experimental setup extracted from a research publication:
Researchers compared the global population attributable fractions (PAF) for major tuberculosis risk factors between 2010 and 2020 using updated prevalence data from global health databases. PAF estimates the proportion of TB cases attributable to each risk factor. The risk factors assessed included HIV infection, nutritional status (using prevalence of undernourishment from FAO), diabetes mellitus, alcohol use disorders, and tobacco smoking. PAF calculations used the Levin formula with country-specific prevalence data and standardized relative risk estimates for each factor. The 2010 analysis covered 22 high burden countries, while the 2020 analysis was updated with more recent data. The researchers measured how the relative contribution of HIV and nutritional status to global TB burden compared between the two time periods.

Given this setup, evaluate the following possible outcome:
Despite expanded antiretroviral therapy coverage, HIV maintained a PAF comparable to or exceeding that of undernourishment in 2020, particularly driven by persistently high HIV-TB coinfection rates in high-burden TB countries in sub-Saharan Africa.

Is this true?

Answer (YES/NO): NO